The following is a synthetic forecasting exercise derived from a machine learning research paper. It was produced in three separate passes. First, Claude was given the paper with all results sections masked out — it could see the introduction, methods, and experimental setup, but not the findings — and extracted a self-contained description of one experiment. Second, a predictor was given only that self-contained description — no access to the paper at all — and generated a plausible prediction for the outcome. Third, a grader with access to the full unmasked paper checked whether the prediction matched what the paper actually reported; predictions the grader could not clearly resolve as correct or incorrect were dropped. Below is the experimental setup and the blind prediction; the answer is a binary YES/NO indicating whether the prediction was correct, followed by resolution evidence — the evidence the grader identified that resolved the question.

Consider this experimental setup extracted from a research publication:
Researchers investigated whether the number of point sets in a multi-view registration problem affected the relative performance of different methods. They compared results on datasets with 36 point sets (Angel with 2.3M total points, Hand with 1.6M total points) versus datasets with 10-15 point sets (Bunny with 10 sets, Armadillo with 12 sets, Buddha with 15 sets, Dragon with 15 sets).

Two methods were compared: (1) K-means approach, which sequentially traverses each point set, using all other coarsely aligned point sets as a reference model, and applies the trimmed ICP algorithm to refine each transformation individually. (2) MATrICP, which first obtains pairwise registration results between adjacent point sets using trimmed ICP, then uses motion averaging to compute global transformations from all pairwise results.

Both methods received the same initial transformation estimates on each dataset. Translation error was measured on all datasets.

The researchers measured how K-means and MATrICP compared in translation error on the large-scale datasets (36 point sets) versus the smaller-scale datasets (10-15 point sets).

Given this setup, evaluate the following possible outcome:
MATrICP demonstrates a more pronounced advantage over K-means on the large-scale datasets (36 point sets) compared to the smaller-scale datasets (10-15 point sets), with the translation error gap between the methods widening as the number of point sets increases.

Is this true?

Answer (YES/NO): NO